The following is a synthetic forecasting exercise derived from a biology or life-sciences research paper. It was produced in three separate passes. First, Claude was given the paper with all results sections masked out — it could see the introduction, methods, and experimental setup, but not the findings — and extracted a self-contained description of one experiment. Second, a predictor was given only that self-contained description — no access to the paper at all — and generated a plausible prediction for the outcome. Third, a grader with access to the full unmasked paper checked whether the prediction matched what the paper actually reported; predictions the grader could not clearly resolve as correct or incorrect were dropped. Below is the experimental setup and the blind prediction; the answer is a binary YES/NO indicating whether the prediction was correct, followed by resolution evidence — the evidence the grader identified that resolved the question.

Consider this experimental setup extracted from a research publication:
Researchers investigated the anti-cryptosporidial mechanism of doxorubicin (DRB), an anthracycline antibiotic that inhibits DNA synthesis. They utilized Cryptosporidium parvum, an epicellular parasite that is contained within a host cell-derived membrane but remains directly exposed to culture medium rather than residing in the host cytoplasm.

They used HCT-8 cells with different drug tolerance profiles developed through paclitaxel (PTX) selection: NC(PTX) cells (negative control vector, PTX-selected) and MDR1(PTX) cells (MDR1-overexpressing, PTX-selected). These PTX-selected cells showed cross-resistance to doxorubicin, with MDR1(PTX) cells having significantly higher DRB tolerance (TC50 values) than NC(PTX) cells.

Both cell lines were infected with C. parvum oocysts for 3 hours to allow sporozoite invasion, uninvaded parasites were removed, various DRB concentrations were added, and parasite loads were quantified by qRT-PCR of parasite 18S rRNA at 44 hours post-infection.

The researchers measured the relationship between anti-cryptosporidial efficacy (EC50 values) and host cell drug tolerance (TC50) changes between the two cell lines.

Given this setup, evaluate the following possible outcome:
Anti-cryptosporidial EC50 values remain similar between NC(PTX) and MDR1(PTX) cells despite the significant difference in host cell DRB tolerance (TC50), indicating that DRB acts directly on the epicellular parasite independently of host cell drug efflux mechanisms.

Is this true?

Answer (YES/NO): NO